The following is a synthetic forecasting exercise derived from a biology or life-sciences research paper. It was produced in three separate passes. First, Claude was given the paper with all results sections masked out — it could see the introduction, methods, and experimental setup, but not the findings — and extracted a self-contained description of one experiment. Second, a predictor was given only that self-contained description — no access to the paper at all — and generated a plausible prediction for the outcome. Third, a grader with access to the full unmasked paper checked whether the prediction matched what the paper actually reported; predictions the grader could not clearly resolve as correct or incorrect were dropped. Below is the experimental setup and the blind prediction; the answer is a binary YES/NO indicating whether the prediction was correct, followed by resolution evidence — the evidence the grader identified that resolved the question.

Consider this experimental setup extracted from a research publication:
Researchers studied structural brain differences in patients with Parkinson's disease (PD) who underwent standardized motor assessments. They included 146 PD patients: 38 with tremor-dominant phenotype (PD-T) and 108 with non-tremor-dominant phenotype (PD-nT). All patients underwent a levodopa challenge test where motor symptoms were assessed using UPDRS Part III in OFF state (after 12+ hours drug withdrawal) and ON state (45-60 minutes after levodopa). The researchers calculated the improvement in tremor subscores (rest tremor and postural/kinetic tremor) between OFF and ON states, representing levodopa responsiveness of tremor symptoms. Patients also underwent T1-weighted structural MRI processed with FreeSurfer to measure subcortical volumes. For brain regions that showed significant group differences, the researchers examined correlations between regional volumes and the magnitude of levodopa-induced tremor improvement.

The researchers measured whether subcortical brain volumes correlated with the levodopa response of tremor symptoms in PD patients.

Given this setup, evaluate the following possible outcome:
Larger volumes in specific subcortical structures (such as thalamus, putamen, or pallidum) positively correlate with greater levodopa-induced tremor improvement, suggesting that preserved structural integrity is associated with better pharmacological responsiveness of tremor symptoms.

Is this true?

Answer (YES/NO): YES